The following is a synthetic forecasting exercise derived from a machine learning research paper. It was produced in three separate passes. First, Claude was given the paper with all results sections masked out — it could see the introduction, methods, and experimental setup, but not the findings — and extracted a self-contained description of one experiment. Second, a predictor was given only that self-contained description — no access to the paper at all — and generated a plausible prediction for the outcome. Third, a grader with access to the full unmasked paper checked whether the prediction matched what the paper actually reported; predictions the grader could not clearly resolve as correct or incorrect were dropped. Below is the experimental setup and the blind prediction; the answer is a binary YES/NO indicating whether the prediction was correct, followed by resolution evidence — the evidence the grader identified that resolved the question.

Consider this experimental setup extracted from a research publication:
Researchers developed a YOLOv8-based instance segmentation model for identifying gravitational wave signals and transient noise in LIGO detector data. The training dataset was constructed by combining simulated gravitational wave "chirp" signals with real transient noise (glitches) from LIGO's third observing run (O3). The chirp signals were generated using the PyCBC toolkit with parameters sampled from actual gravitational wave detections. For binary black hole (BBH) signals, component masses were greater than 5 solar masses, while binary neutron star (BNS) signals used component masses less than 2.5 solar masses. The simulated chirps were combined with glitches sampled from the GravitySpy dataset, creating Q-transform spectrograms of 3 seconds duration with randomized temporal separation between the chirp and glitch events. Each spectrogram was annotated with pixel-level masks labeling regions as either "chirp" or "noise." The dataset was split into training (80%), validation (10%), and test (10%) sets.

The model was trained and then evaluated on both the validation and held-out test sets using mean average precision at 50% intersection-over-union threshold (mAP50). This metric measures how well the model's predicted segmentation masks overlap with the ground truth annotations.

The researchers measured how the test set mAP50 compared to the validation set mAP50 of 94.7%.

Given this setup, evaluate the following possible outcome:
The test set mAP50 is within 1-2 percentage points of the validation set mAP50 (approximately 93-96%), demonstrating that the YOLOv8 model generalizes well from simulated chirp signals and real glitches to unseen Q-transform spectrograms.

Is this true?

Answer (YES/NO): YES